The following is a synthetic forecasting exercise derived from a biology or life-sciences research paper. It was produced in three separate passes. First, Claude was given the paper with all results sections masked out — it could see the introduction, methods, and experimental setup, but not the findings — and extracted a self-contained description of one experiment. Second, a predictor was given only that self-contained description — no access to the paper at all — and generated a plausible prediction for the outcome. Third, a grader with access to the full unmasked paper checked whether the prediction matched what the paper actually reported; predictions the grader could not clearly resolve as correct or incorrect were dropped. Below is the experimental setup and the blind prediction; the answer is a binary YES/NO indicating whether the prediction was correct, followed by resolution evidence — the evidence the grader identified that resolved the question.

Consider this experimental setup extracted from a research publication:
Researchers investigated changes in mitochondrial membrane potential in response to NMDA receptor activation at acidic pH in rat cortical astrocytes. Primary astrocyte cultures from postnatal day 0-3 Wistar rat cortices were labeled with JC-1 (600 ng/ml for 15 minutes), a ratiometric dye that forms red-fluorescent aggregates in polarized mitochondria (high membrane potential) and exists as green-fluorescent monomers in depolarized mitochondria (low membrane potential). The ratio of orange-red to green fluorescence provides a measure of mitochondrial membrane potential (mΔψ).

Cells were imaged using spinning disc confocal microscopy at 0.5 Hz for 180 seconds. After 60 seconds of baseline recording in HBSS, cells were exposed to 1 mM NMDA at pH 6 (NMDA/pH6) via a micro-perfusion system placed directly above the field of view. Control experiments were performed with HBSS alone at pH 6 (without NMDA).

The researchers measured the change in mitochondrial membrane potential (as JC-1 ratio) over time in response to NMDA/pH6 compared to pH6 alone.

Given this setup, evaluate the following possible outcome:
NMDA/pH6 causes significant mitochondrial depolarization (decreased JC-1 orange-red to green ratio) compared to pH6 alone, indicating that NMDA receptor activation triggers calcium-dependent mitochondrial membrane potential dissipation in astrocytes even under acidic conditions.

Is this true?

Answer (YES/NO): NO